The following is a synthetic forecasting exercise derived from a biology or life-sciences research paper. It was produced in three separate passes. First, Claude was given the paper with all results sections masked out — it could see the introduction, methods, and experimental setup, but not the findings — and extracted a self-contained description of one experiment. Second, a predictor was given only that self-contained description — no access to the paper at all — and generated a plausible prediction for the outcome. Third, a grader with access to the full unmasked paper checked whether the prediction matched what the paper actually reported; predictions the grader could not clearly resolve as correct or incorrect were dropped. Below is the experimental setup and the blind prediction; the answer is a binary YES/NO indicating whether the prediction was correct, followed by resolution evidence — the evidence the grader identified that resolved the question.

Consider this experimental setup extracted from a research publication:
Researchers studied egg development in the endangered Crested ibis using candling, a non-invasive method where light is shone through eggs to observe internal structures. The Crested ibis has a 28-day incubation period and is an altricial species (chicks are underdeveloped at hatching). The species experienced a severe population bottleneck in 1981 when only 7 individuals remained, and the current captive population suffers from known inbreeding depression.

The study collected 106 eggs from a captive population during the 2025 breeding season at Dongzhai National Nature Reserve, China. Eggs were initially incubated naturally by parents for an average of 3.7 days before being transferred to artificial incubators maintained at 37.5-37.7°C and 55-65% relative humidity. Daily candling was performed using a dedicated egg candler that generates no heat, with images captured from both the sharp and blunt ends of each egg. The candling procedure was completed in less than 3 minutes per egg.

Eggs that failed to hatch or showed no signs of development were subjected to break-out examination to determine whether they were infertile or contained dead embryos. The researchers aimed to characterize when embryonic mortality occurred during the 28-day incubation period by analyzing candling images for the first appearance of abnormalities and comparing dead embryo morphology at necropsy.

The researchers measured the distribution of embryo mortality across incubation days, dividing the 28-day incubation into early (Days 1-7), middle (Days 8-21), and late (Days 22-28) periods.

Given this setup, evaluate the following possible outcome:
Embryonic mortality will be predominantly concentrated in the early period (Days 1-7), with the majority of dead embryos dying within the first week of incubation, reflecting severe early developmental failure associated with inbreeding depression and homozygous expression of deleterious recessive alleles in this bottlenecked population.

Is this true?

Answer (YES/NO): NO